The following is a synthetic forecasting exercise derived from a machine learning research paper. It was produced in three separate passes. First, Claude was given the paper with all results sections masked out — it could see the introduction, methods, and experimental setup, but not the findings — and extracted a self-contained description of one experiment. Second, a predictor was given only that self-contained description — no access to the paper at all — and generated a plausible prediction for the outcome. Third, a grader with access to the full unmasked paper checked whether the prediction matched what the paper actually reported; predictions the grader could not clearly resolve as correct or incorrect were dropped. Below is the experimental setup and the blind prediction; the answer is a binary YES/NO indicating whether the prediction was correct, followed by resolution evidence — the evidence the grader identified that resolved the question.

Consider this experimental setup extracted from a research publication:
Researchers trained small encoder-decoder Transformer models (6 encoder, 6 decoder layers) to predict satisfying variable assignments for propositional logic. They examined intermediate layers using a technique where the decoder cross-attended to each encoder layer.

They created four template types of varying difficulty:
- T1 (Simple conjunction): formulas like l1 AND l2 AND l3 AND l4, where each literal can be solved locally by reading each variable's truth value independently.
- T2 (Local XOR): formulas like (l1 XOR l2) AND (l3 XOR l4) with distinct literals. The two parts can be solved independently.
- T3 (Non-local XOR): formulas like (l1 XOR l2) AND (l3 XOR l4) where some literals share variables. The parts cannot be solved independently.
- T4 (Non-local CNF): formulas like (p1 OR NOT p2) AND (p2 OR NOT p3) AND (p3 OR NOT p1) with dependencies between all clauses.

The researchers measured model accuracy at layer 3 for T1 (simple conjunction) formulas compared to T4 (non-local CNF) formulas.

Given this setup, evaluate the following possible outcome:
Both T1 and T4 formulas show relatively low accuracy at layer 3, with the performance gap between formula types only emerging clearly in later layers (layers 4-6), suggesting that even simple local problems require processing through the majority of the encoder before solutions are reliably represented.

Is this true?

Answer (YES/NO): NO